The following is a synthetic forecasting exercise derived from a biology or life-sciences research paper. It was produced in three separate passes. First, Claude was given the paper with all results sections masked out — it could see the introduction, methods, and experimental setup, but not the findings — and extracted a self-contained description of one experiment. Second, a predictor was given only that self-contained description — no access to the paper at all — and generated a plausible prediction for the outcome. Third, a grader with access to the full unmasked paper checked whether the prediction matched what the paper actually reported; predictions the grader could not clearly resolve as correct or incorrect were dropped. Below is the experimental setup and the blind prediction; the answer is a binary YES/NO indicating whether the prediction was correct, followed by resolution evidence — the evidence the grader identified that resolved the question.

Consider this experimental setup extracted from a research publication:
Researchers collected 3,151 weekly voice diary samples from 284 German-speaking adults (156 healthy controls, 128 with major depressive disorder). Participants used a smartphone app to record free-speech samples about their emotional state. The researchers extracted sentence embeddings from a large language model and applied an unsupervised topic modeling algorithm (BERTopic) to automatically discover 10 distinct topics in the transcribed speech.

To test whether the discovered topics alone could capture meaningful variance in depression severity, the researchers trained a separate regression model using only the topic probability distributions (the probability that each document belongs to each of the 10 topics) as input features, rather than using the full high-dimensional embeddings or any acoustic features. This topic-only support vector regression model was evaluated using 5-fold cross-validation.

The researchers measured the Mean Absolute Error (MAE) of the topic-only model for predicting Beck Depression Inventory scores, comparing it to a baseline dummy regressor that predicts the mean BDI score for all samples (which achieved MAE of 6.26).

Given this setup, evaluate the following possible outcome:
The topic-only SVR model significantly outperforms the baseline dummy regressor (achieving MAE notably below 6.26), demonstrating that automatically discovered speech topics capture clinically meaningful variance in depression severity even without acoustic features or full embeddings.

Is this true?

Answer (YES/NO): YES